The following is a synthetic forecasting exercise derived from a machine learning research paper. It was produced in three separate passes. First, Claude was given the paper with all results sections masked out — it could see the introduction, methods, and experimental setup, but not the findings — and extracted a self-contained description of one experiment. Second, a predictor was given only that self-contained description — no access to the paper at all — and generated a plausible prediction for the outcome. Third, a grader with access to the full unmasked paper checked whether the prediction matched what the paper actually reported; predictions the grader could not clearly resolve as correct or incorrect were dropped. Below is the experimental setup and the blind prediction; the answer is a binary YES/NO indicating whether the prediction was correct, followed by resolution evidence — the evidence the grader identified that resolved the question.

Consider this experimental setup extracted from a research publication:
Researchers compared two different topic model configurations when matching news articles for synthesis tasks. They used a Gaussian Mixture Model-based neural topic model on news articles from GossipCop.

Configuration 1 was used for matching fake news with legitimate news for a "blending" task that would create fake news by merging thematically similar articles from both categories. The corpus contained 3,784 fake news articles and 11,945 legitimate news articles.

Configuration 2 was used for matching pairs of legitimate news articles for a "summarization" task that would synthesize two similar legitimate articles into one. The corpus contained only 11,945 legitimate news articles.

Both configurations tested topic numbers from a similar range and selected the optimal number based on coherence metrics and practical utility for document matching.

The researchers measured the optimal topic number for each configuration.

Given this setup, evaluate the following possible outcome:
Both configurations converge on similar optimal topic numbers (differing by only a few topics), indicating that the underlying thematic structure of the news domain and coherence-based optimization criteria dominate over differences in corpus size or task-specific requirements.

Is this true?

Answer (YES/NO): NO